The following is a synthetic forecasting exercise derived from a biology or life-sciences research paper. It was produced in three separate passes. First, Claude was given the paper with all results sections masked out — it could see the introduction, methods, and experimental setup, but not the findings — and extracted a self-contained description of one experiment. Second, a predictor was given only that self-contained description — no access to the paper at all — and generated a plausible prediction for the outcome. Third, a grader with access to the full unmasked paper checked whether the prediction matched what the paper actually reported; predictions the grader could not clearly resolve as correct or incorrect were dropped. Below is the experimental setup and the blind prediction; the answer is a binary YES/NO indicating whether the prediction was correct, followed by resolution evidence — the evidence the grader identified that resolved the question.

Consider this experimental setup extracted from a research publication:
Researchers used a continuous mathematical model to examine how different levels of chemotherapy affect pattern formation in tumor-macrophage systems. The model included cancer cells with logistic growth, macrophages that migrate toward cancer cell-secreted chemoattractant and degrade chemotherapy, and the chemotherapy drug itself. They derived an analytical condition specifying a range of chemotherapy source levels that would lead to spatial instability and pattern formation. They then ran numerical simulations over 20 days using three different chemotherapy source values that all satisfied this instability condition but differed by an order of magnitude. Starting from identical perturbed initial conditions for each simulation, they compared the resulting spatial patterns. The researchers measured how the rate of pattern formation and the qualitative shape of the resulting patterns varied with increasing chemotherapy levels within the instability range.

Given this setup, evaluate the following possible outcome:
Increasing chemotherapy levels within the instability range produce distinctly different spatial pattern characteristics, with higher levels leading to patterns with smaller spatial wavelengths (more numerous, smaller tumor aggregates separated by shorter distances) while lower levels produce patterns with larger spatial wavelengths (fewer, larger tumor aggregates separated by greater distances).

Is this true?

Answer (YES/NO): NO